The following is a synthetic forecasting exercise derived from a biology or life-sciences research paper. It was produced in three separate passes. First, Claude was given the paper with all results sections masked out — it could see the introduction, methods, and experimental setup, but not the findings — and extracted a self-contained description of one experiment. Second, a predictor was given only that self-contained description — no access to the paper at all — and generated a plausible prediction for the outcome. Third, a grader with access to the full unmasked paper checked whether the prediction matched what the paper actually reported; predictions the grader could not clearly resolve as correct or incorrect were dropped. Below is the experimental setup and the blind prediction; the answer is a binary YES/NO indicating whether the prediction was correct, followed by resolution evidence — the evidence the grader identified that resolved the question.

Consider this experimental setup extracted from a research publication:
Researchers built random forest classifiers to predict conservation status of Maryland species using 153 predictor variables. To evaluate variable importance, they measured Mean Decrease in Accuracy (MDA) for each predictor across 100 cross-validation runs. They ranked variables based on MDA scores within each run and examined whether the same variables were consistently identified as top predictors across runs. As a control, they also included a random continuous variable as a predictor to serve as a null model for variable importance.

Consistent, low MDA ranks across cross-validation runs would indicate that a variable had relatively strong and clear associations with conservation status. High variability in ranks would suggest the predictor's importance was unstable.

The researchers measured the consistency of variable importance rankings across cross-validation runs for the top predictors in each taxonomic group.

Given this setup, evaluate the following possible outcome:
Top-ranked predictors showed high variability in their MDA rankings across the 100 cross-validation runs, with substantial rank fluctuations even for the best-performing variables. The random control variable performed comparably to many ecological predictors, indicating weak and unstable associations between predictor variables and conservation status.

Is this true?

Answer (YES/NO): NO